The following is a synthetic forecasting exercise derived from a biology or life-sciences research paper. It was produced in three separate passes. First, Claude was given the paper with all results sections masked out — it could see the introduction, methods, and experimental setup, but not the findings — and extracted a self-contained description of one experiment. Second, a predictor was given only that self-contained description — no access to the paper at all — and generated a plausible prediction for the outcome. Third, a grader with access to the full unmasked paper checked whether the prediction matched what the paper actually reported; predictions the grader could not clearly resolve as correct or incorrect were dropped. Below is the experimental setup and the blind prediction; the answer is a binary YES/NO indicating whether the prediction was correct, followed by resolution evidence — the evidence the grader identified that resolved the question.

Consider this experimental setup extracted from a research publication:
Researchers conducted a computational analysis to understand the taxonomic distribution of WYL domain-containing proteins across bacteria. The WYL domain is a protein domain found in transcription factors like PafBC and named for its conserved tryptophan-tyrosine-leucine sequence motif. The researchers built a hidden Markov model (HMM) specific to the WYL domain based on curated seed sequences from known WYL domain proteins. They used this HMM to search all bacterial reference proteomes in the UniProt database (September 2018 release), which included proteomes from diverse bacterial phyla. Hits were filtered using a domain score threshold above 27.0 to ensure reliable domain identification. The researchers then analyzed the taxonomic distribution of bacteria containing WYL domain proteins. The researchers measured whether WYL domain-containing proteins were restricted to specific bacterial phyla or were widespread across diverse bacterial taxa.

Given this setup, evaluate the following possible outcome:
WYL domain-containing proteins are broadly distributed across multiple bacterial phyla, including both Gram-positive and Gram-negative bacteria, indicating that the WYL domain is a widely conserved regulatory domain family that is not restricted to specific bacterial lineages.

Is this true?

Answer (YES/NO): YES